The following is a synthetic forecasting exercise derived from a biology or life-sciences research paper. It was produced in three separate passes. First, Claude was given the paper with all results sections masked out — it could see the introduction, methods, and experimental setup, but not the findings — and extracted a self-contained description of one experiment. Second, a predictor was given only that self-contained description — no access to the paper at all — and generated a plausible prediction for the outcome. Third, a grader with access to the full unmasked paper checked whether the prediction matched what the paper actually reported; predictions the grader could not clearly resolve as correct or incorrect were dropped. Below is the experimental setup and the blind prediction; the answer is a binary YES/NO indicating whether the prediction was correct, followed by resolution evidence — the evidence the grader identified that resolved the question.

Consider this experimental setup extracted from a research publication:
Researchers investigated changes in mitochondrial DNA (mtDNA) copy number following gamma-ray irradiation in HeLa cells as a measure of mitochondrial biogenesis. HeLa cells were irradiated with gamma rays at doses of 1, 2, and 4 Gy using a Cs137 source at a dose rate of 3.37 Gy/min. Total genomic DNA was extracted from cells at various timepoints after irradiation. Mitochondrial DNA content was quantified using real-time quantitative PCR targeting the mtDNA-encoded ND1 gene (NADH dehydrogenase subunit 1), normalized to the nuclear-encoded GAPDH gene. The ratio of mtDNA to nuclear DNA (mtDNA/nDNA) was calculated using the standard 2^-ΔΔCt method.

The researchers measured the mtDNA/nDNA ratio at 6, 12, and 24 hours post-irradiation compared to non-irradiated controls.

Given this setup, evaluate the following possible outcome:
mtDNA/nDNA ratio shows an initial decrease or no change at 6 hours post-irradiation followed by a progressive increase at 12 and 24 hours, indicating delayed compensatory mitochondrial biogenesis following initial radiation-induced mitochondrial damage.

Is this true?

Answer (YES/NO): NO